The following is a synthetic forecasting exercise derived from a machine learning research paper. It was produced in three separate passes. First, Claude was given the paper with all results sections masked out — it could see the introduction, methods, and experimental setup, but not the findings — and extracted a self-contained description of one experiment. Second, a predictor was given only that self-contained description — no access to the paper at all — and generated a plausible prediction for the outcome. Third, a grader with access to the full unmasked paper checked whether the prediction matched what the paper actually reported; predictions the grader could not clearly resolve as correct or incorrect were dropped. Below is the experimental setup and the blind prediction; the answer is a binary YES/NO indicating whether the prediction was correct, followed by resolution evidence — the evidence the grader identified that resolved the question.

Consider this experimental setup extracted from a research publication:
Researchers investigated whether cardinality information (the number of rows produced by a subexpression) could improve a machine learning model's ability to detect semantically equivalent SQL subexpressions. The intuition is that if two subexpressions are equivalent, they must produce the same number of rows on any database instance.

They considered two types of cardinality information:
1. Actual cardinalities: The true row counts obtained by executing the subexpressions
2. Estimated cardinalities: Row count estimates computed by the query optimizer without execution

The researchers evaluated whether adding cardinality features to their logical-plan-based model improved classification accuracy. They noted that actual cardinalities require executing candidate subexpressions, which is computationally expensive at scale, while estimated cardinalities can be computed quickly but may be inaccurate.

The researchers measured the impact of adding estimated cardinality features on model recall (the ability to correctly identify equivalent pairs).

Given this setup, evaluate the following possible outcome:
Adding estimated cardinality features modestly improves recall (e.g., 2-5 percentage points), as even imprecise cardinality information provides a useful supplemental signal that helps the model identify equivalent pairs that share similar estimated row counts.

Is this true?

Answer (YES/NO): NO